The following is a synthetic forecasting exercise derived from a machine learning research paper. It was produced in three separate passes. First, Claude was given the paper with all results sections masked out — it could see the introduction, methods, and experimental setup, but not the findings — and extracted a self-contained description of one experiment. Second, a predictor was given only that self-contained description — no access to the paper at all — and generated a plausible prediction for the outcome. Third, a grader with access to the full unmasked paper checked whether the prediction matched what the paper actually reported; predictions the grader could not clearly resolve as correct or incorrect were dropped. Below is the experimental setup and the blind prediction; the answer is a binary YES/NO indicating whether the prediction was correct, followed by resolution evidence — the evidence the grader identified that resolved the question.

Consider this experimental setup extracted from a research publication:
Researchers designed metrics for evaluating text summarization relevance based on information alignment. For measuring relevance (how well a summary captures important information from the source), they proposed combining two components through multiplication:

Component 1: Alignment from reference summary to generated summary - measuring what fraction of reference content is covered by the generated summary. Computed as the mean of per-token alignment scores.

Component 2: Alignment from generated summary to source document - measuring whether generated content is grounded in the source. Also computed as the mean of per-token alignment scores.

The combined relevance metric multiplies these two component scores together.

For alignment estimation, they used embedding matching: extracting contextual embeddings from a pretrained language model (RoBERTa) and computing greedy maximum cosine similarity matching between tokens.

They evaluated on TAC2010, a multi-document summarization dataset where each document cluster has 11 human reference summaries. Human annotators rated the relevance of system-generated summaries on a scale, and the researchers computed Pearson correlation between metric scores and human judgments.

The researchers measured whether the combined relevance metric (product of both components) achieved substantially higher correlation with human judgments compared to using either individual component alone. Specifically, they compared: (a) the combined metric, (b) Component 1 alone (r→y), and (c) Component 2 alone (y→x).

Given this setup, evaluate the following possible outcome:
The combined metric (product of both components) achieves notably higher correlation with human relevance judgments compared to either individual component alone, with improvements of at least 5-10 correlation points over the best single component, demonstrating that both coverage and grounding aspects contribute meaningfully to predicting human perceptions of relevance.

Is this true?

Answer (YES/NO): NO